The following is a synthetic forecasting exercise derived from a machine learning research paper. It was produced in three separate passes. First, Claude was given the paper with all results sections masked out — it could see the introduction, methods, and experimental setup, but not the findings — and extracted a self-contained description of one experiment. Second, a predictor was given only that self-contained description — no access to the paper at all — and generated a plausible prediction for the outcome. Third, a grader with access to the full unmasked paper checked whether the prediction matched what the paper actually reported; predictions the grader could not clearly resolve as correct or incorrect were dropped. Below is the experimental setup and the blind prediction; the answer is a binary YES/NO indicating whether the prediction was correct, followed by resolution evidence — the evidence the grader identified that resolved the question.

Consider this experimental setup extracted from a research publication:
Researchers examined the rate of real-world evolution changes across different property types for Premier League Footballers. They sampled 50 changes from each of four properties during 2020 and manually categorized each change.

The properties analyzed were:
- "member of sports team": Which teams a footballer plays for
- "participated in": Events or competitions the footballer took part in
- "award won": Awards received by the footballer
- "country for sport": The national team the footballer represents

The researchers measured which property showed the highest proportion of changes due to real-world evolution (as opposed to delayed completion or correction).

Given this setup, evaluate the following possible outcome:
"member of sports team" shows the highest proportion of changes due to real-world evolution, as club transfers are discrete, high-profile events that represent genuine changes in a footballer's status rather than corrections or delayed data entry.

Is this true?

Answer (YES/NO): YES